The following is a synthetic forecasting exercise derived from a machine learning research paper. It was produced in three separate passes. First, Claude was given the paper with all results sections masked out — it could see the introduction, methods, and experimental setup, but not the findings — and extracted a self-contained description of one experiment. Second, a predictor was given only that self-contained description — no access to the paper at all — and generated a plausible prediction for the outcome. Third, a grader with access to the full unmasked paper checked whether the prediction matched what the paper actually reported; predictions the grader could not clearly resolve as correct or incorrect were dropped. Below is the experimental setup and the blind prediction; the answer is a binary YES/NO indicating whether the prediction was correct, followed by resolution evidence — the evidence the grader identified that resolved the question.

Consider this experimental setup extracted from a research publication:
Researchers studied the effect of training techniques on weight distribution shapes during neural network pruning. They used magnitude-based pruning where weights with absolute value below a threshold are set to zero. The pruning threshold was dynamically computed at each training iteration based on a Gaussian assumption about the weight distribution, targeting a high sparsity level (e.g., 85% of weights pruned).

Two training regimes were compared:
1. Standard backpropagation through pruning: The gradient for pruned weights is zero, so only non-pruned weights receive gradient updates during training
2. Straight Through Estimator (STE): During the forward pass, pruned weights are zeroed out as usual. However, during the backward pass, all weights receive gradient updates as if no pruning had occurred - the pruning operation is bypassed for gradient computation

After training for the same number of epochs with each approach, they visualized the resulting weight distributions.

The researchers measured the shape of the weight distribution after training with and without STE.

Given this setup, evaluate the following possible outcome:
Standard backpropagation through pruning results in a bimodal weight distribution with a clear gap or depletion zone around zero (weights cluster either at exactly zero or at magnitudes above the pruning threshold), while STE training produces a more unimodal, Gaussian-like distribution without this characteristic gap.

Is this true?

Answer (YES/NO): YES